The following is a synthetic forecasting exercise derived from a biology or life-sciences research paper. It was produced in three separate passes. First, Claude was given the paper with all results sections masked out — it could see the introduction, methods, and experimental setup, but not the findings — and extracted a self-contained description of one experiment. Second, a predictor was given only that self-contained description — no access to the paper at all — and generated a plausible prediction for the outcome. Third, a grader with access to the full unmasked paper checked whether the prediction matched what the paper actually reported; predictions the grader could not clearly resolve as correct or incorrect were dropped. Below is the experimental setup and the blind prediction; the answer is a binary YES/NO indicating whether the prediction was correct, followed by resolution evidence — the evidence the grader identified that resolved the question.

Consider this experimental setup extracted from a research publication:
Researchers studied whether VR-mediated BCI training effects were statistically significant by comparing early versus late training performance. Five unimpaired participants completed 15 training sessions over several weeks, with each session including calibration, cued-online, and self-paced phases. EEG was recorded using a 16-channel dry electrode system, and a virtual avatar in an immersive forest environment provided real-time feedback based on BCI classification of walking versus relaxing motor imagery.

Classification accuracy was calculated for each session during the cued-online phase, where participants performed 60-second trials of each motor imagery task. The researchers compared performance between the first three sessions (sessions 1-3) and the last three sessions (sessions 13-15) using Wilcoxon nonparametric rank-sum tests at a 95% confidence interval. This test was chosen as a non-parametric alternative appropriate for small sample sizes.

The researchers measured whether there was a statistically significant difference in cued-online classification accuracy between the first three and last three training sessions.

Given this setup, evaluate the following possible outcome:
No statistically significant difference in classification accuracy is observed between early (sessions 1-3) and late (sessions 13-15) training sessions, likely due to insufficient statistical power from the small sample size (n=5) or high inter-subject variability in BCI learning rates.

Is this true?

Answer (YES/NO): NO